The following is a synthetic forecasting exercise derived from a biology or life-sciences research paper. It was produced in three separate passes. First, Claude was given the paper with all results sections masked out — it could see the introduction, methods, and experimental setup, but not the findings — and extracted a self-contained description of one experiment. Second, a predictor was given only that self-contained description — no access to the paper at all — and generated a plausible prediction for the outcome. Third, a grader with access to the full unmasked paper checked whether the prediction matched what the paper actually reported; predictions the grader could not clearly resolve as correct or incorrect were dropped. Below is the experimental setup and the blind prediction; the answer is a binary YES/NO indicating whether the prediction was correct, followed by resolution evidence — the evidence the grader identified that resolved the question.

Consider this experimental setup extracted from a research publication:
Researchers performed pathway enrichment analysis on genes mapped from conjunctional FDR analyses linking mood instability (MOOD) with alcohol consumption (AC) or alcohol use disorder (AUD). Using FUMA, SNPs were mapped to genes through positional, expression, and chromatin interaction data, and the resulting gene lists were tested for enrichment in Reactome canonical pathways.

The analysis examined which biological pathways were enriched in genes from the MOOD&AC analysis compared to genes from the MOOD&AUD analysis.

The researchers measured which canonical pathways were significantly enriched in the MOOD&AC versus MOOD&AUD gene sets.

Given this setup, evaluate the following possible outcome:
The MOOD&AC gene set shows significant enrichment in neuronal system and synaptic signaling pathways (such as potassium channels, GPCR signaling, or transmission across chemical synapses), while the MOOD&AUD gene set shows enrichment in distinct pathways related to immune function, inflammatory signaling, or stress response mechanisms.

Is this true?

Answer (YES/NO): NO